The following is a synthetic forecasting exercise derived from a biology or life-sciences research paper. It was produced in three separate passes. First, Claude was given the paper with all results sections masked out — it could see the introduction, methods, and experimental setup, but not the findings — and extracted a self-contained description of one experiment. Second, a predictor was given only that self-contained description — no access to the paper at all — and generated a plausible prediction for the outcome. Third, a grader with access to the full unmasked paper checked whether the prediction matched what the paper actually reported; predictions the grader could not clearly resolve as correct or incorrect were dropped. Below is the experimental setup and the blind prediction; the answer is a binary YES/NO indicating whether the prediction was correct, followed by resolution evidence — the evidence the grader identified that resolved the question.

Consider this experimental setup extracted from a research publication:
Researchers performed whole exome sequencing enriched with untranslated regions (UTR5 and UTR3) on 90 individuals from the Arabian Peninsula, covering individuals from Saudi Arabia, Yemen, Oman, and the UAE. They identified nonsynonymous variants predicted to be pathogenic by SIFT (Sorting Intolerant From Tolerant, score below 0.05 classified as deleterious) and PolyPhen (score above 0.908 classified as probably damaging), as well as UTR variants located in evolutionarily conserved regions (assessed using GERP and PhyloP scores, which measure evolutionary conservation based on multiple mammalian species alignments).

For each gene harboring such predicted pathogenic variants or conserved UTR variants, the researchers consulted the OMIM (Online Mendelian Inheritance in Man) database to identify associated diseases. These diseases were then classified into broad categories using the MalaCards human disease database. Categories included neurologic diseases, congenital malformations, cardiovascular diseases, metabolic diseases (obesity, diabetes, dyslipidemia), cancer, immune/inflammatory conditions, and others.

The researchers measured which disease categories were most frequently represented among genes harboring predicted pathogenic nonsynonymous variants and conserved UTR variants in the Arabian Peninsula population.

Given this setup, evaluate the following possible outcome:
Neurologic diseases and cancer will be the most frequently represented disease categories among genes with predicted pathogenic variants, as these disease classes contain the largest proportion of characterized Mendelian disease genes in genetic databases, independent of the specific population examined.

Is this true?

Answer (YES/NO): NO